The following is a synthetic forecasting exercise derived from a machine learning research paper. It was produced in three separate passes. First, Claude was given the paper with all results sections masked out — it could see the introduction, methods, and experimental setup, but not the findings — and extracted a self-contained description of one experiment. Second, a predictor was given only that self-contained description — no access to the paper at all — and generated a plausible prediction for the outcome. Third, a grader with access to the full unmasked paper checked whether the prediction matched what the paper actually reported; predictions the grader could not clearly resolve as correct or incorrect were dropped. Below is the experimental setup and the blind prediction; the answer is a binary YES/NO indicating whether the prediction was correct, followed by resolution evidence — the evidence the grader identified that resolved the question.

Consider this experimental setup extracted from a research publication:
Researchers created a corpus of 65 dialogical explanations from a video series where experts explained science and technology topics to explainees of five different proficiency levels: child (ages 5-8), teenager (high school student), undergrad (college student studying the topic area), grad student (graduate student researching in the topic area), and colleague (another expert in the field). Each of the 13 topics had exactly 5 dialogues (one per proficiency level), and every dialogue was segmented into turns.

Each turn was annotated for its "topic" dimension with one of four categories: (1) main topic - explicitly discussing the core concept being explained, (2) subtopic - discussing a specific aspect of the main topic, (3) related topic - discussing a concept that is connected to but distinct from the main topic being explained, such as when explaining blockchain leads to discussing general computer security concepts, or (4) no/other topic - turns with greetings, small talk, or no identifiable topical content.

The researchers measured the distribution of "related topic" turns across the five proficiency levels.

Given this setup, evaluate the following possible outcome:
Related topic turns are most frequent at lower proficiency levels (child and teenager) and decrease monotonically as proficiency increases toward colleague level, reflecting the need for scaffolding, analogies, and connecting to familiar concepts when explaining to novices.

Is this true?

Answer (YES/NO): NO